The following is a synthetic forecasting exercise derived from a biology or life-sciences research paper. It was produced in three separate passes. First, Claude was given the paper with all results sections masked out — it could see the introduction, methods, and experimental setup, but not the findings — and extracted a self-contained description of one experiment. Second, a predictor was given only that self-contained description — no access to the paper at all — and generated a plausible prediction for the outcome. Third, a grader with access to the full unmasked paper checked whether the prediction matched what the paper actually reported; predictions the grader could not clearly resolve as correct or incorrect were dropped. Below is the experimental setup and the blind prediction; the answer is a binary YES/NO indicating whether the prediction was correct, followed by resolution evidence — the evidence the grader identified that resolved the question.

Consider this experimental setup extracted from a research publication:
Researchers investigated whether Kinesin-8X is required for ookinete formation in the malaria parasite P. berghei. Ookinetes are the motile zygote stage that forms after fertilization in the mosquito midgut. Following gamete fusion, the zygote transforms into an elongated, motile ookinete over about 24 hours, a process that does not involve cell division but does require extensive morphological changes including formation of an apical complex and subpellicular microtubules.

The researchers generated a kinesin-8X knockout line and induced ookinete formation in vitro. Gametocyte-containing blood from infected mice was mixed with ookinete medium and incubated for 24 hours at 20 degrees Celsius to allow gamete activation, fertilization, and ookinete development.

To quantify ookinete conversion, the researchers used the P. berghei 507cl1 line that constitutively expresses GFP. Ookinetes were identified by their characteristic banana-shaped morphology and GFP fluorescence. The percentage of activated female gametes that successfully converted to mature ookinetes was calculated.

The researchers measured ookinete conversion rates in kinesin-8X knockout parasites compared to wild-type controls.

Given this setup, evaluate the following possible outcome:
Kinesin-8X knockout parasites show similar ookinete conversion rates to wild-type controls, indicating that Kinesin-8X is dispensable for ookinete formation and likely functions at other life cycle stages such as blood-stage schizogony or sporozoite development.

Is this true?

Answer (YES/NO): YES